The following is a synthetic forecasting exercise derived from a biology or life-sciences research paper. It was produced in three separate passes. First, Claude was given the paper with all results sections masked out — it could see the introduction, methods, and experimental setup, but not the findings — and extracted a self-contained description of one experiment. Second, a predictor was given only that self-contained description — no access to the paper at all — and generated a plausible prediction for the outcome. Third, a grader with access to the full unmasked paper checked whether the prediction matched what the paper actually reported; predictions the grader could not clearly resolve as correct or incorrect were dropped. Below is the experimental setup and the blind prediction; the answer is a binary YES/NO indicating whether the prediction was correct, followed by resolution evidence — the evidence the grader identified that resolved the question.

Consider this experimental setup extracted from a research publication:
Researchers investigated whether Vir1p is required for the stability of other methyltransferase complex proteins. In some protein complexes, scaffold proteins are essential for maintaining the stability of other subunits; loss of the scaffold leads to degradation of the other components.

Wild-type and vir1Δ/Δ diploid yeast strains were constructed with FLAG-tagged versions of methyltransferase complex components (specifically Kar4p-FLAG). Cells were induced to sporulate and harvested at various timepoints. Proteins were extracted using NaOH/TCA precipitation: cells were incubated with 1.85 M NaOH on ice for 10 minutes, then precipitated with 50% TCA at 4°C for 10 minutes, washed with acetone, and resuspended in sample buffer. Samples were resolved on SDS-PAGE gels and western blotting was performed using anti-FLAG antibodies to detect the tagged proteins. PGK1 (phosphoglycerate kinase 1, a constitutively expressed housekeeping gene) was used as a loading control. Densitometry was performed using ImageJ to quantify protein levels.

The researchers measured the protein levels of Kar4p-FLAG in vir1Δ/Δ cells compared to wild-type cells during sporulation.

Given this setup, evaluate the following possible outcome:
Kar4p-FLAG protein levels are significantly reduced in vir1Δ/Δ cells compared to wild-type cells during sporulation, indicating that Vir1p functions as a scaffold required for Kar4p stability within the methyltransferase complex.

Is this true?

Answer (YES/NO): YES